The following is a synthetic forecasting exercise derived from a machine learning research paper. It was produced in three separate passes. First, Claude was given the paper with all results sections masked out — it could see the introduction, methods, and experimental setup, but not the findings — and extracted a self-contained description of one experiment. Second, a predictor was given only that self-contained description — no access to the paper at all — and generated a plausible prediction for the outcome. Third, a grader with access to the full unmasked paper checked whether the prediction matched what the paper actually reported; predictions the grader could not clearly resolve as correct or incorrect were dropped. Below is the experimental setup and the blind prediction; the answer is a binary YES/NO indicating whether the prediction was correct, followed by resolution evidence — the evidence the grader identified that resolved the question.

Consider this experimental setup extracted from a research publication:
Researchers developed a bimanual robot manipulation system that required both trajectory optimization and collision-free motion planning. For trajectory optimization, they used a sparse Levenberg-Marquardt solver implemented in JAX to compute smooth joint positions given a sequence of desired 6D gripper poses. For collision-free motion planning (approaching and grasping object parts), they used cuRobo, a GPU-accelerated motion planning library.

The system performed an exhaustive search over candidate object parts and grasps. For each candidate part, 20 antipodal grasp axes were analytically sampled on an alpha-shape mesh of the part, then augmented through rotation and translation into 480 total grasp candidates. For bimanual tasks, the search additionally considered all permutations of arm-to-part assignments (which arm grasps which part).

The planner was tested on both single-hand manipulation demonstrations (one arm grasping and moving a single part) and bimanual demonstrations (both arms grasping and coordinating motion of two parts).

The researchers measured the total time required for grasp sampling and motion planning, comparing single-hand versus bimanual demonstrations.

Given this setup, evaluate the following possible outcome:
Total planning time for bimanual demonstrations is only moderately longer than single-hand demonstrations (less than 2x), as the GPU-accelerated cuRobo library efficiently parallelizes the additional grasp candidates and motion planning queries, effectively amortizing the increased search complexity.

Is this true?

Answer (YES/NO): NO